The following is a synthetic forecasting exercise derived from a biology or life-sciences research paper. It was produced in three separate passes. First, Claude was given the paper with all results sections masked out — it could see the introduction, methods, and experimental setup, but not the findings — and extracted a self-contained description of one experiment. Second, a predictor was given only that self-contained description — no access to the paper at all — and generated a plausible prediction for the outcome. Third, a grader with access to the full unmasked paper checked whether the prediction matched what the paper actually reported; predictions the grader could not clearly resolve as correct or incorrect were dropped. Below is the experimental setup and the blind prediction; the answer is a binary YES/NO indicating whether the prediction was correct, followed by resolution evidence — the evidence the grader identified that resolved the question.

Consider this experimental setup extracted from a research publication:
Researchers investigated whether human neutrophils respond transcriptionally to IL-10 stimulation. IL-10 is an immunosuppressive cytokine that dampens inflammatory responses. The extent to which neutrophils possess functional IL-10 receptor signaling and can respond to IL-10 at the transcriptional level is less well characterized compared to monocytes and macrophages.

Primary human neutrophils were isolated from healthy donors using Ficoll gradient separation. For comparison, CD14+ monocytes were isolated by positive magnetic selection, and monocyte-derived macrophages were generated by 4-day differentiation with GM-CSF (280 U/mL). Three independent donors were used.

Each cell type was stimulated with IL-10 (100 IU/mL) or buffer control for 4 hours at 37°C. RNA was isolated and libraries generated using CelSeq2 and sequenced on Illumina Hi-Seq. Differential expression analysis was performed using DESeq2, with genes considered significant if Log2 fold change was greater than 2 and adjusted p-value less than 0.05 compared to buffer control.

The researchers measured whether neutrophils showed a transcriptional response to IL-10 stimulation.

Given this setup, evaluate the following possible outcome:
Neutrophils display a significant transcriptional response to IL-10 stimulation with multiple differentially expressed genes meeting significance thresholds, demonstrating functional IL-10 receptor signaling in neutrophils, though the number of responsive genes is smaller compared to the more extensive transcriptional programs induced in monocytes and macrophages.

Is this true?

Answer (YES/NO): NO